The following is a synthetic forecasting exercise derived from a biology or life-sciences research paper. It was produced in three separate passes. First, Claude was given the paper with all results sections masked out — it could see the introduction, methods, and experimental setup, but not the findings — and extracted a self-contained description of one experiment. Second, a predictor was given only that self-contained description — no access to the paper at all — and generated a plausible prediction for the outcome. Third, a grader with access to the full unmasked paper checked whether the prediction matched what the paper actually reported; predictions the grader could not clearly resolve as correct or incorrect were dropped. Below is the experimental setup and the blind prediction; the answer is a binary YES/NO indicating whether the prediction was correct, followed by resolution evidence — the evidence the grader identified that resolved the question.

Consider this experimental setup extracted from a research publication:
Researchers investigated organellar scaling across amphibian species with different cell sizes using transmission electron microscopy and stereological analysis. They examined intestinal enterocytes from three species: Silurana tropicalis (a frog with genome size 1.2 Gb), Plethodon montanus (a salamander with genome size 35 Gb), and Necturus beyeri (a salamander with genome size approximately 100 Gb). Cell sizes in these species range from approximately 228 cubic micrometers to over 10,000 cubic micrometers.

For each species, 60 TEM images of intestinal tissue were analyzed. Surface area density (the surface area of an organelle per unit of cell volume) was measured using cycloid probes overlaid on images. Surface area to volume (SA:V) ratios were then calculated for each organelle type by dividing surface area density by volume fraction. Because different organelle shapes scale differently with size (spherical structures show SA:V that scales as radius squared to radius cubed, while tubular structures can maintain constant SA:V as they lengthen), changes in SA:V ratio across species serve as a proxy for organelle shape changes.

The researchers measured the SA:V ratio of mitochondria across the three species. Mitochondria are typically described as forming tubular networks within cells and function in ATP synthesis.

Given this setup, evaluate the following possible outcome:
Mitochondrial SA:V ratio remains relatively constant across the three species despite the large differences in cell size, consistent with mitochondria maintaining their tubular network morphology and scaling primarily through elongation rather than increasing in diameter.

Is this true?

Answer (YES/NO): YES